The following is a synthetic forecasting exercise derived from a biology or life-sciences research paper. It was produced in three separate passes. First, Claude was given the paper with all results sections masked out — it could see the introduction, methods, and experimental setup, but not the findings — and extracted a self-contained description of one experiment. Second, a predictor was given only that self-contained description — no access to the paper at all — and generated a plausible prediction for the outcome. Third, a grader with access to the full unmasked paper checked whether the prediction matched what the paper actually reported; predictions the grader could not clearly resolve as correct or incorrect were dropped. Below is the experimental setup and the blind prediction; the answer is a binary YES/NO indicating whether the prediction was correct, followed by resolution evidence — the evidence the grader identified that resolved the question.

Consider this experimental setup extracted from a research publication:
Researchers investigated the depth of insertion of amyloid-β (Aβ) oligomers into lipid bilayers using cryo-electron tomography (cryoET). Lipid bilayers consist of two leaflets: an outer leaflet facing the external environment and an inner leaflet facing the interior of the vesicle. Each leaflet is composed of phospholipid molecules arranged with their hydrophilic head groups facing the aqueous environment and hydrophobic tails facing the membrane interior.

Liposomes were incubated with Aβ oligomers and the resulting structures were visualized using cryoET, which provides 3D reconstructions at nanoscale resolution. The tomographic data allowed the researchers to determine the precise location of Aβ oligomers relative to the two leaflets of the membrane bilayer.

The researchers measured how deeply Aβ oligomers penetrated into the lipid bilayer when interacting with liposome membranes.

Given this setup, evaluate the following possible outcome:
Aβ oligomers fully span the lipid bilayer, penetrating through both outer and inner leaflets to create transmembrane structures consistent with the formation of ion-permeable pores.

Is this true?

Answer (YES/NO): NO